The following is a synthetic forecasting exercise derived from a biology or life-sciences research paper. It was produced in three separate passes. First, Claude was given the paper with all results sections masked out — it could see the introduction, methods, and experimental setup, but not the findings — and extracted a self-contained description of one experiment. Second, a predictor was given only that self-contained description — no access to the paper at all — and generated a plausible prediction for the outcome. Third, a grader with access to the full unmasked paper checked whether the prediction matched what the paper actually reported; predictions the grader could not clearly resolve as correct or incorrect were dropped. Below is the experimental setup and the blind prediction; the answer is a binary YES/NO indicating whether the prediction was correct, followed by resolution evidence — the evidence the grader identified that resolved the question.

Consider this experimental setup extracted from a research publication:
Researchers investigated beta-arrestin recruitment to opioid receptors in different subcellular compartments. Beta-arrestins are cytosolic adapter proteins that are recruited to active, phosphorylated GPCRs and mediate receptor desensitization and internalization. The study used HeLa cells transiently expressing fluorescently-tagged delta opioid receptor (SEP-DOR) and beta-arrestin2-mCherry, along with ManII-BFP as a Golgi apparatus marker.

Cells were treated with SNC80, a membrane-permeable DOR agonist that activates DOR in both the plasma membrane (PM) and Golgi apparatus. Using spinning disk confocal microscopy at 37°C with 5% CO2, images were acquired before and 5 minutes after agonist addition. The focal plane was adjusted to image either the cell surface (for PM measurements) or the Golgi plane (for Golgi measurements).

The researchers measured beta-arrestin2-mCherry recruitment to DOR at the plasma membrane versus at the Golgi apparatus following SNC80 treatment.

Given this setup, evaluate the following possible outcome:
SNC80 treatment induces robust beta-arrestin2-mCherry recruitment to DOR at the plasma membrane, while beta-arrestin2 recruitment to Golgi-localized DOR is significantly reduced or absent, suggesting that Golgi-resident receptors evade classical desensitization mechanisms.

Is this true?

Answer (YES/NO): YES